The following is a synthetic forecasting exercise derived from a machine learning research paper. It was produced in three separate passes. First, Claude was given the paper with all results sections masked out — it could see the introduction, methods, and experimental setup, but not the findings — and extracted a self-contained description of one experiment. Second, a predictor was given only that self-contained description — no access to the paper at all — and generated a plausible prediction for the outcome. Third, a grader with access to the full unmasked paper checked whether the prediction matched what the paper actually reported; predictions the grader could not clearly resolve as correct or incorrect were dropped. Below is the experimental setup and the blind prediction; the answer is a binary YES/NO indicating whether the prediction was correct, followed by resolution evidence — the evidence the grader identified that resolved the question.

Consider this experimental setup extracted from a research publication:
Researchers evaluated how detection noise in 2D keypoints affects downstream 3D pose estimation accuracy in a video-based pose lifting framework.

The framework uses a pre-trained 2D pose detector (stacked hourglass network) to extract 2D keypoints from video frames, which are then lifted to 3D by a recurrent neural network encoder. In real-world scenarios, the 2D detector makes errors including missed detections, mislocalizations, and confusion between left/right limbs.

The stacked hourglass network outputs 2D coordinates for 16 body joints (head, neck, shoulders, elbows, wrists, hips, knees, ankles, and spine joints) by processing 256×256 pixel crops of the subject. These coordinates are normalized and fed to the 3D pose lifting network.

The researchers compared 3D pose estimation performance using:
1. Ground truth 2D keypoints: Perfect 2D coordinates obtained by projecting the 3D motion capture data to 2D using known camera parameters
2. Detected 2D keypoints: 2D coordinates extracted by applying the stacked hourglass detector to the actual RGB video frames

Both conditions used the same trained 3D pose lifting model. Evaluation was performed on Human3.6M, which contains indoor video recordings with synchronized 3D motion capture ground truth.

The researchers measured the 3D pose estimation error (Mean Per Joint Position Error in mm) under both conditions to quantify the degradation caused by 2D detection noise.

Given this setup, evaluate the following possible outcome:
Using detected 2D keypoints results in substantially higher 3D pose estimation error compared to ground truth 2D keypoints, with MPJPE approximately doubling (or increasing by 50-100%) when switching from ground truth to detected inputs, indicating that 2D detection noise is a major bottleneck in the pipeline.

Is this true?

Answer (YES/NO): NO